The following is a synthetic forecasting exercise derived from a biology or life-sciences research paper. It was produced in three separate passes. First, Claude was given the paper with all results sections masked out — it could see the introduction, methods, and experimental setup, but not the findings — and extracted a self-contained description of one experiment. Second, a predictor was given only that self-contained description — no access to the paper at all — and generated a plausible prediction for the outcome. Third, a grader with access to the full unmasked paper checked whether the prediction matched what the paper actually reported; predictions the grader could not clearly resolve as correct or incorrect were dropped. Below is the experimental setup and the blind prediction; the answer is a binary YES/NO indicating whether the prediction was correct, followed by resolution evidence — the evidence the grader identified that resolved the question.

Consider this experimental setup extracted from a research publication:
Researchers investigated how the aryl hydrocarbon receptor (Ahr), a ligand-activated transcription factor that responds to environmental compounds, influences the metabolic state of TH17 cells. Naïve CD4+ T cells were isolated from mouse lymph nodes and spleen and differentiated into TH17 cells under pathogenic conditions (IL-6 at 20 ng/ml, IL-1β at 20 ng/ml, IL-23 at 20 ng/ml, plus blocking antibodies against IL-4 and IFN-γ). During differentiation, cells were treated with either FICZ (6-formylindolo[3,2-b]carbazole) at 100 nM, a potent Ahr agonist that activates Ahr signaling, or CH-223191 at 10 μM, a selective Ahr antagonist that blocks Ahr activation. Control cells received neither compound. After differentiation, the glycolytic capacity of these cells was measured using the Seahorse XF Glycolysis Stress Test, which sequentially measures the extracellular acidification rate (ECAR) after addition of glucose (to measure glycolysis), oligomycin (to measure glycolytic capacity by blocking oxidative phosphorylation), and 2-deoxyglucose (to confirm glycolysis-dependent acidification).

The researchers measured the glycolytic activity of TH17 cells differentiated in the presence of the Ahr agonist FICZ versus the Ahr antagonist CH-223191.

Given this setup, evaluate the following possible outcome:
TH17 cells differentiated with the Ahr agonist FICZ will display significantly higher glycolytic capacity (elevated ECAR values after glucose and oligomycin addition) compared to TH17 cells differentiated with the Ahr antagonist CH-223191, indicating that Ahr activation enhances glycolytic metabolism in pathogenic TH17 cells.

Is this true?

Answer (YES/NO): NO